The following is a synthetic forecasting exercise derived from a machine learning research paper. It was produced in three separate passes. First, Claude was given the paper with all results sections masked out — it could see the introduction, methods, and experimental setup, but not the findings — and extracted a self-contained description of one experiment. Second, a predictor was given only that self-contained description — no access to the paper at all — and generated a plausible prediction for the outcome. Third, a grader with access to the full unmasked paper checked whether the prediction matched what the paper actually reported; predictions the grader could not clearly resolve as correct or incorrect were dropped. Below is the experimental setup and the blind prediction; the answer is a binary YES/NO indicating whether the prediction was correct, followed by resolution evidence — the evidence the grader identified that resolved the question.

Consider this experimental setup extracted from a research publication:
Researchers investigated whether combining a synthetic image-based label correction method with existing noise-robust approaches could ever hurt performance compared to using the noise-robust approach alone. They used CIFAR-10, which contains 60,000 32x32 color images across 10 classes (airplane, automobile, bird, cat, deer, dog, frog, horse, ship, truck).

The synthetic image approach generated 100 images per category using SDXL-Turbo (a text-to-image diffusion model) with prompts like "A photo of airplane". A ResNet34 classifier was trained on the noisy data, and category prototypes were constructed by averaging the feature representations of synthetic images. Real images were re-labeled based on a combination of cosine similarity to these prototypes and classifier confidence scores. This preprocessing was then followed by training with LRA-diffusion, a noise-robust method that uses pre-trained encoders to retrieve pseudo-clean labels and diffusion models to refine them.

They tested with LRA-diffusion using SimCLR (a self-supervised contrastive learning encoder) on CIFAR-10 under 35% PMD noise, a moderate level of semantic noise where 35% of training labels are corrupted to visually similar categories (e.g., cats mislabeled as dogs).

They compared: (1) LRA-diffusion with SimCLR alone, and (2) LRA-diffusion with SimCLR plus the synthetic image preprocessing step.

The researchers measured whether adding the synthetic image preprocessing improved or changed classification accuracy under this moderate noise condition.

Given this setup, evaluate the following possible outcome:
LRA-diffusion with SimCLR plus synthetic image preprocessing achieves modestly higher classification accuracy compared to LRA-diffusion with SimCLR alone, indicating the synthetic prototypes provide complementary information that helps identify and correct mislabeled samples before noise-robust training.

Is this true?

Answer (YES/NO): NO